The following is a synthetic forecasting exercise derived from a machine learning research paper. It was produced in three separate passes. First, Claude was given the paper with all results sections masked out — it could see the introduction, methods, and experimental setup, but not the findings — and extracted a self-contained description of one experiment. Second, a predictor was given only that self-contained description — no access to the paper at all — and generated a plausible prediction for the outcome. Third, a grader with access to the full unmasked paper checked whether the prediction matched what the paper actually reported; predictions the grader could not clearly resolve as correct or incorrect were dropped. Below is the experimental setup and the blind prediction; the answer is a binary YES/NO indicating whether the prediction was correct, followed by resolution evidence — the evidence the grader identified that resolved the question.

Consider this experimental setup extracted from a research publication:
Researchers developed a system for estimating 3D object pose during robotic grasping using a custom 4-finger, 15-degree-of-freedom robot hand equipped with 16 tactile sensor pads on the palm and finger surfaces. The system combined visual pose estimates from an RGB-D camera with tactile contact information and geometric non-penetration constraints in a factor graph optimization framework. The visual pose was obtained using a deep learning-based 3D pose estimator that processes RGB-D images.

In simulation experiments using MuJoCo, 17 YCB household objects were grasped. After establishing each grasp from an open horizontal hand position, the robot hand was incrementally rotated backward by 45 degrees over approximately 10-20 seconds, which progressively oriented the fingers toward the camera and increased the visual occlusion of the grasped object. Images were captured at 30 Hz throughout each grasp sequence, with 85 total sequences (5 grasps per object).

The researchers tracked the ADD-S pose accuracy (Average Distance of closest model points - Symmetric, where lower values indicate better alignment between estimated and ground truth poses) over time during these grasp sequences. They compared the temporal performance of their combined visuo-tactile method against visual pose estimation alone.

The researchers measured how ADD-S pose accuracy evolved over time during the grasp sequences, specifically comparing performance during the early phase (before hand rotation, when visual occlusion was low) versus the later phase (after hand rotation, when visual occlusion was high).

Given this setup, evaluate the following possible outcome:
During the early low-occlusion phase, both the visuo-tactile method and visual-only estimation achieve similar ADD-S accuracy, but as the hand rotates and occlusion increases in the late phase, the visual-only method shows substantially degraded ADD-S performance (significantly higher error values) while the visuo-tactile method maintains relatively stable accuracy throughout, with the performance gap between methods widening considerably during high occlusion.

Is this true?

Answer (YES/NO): YES